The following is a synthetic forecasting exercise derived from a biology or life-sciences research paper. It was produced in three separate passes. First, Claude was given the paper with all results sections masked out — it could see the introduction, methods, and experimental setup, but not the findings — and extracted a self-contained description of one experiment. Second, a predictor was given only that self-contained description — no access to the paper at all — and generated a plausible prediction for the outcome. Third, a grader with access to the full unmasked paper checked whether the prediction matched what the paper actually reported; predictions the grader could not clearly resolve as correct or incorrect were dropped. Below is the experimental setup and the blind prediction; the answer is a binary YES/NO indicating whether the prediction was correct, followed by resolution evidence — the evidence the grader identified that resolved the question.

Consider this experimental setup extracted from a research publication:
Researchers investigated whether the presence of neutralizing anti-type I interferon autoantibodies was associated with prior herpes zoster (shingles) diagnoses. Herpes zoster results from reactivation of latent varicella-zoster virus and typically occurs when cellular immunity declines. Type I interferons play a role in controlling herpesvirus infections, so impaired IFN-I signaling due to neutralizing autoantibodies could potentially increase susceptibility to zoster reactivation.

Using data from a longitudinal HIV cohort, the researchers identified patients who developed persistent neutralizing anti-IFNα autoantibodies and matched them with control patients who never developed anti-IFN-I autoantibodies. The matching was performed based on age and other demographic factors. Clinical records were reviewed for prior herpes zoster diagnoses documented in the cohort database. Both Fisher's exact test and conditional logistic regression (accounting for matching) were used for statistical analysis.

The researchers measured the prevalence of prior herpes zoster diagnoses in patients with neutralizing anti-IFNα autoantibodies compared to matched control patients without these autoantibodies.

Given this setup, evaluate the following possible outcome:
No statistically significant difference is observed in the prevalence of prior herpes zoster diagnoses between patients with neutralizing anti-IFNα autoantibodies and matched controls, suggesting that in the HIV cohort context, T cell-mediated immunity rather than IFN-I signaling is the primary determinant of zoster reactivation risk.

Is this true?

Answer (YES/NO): NO